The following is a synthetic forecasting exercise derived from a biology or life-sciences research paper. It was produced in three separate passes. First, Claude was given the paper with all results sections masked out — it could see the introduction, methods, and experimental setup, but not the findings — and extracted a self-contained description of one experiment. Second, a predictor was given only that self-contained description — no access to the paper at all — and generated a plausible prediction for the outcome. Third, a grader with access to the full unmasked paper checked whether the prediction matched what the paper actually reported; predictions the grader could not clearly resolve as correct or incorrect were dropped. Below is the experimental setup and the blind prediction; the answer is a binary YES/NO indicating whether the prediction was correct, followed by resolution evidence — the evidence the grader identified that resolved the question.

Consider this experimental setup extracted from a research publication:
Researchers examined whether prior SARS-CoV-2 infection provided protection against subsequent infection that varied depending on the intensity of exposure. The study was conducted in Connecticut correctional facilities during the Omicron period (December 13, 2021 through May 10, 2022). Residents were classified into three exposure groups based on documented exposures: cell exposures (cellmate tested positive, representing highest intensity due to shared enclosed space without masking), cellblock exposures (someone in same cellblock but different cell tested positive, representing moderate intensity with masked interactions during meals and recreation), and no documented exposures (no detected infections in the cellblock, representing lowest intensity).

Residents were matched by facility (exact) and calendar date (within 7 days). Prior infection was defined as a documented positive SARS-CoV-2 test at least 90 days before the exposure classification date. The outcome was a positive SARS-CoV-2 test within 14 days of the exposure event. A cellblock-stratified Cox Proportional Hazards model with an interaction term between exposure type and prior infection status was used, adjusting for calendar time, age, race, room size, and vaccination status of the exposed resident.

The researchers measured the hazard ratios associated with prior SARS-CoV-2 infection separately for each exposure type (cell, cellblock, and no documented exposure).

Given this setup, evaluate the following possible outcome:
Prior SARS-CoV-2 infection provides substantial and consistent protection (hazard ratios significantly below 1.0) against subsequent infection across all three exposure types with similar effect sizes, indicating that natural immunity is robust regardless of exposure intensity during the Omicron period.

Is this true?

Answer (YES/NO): NO